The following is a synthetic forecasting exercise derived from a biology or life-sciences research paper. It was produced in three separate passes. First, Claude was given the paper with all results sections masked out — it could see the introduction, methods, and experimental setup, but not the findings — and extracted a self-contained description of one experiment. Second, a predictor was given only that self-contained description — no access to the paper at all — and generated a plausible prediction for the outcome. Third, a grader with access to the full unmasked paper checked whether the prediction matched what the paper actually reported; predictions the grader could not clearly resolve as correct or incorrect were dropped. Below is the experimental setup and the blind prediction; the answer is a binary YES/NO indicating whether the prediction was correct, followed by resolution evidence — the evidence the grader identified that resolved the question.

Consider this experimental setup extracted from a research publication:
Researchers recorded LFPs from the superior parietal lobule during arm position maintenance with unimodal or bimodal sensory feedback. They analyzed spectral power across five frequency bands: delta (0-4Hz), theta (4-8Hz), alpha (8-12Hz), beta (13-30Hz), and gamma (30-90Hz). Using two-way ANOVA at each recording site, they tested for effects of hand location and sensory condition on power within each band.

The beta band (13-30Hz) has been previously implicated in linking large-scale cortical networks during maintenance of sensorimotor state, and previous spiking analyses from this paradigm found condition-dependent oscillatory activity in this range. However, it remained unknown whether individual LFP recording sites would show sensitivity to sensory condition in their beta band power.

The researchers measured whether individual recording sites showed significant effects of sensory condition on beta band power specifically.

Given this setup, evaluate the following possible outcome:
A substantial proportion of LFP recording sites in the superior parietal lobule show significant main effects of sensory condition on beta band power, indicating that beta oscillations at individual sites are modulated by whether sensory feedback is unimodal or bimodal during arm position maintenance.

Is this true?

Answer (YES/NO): NO